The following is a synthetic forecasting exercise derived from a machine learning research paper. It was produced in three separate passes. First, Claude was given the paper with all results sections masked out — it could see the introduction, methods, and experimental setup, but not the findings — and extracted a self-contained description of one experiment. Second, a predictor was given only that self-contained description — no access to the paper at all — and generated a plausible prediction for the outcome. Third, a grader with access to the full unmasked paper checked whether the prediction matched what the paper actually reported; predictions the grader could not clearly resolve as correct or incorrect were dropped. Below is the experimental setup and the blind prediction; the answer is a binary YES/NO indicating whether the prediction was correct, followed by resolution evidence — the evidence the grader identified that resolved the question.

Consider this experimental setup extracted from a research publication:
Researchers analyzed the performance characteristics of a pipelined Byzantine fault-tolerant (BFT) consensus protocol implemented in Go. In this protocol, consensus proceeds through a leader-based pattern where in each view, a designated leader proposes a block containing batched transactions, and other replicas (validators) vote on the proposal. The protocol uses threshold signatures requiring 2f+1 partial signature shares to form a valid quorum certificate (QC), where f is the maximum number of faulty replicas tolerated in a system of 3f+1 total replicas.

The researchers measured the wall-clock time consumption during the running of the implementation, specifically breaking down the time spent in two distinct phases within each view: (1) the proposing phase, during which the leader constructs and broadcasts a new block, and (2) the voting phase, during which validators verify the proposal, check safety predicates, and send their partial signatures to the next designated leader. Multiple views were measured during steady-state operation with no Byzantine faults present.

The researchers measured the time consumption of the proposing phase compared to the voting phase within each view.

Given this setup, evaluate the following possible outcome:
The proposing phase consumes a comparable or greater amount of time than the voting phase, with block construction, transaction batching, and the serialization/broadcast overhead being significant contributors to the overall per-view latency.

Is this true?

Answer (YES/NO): NO